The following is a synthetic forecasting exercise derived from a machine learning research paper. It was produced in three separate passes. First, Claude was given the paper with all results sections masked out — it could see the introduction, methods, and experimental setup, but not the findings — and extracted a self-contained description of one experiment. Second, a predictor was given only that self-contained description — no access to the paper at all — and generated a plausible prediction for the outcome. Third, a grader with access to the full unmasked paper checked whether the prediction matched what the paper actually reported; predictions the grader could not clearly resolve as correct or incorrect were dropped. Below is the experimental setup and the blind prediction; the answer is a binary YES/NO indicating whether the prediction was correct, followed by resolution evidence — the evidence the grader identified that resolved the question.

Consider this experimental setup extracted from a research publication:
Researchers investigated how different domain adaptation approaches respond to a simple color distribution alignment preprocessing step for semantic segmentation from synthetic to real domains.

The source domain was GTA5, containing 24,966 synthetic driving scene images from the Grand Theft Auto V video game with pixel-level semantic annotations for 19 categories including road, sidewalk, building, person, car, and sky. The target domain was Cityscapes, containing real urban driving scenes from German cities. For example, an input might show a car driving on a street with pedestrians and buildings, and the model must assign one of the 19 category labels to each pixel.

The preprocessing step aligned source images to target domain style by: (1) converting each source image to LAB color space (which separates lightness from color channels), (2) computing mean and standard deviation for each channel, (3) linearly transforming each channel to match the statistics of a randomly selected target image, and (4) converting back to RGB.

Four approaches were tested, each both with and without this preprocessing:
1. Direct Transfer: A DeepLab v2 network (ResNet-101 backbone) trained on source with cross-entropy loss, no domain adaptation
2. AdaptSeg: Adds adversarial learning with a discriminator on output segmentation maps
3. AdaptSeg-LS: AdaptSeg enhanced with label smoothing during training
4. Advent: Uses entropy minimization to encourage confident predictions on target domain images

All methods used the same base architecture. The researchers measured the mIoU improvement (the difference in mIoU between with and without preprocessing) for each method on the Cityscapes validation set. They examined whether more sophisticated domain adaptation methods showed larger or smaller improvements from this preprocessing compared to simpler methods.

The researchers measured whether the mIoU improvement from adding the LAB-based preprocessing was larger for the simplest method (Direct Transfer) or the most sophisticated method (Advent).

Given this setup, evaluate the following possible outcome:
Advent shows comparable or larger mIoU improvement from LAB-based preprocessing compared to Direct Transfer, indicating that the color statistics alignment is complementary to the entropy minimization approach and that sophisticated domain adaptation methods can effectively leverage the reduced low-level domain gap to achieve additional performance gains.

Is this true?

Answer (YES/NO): NO